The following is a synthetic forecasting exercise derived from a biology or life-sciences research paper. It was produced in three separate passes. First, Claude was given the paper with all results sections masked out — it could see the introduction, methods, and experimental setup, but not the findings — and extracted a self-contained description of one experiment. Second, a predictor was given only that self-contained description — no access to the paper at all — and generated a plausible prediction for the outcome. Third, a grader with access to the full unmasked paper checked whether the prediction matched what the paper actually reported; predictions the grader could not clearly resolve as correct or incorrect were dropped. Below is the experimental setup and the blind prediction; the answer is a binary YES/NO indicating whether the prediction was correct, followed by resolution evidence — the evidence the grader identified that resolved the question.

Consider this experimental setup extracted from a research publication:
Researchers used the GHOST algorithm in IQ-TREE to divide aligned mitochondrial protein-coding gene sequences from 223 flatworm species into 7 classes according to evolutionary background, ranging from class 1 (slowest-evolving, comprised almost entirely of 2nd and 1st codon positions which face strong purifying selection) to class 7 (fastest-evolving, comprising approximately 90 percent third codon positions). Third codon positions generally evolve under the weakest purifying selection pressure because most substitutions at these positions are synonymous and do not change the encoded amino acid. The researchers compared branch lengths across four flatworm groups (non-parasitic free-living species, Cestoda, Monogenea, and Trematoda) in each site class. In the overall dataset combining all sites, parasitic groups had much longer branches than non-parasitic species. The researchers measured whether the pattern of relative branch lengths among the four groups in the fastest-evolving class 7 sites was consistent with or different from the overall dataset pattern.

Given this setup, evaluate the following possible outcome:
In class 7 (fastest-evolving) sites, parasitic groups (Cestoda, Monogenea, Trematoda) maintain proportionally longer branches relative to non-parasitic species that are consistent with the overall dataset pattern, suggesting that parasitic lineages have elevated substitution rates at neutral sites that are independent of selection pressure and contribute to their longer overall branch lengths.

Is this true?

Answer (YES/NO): NO